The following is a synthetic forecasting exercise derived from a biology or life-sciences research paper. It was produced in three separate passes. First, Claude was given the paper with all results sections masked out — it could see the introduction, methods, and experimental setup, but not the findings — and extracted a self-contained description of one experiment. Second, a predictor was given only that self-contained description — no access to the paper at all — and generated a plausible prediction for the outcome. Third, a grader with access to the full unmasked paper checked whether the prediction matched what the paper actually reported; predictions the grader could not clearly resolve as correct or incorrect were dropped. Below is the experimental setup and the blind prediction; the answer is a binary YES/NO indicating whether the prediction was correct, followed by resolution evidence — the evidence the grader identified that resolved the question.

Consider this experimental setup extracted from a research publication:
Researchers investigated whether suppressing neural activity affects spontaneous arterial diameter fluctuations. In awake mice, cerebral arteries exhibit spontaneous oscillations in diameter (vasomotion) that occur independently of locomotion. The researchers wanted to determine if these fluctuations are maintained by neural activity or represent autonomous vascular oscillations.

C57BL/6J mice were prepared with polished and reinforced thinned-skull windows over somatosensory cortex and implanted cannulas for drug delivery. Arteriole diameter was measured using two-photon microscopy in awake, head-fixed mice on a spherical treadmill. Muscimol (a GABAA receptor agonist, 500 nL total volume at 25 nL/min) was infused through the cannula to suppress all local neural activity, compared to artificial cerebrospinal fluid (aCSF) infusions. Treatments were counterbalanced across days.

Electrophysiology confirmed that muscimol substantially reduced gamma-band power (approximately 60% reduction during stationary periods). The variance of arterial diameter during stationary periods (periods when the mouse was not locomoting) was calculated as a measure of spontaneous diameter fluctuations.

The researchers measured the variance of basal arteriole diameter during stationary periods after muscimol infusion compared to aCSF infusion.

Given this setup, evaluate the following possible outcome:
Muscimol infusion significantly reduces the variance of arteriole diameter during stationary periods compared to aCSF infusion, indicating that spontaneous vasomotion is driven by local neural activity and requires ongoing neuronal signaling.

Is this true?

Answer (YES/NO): NO